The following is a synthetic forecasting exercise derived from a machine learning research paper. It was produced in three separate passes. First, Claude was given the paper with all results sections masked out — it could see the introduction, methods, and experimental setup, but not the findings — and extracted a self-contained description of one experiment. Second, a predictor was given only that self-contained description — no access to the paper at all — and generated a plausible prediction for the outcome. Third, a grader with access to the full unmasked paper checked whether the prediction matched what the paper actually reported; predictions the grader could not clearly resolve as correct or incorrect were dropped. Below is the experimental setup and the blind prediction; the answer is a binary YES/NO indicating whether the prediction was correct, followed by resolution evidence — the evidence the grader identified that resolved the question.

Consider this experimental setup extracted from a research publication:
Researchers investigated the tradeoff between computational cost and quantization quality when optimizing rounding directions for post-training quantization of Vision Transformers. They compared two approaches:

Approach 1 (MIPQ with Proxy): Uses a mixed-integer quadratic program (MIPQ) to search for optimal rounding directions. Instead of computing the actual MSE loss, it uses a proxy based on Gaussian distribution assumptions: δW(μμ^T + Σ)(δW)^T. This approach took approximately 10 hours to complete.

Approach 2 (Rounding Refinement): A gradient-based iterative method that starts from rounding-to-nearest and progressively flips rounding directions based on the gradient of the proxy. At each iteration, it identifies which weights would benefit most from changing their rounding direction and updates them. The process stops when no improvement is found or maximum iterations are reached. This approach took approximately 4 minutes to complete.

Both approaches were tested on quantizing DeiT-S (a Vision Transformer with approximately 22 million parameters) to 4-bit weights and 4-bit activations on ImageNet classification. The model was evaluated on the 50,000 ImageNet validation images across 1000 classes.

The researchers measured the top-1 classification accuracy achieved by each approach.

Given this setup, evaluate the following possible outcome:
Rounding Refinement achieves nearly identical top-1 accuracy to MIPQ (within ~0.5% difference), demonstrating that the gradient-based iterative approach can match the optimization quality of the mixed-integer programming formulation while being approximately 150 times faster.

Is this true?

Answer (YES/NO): YES